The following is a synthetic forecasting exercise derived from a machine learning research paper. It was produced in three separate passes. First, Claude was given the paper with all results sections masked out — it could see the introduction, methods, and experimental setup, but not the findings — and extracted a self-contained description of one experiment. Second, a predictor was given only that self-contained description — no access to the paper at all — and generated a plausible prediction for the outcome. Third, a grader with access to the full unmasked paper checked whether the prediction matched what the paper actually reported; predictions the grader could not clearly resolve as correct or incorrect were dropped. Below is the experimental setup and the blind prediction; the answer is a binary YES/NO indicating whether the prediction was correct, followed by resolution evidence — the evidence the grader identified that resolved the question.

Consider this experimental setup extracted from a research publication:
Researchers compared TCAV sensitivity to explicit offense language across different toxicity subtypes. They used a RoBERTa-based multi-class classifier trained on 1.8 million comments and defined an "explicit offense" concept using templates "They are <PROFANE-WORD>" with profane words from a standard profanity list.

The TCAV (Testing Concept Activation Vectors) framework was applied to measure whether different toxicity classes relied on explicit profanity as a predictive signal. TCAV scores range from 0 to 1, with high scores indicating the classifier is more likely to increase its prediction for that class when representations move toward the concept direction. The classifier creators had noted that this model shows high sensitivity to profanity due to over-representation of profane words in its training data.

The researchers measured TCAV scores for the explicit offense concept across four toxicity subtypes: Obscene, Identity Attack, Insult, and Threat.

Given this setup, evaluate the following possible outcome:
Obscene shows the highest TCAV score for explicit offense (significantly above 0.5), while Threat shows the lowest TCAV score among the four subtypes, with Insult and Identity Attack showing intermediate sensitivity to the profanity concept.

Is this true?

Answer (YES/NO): NO